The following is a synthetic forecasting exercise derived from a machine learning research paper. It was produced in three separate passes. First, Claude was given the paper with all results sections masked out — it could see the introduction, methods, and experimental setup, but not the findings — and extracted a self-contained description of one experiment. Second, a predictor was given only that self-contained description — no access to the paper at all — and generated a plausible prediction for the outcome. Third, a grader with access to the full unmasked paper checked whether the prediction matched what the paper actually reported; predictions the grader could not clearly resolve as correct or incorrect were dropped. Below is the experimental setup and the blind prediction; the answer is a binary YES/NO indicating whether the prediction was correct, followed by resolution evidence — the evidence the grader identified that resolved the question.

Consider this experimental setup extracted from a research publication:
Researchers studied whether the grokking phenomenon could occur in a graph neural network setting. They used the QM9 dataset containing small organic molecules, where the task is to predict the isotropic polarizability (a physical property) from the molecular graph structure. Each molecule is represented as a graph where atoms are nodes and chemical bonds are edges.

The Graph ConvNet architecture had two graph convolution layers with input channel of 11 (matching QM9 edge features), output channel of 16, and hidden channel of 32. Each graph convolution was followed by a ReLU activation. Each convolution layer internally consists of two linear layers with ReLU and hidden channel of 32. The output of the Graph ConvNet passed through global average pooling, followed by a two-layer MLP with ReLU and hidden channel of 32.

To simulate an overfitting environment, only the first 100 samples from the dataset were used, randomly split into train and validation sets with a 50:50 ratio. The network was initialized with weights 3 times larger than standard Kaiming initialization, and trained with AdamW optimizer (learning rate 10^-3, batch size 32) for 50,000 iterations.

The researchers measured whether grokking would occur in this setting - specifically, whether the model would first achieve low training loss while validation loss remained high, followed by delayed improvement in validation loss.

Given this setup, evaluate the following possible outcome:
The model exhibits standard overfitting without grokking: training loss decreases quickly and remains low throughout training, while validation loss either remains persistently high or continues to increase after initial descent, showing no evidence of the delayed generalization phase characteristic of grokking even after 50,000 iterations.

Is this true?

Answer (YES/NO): NO